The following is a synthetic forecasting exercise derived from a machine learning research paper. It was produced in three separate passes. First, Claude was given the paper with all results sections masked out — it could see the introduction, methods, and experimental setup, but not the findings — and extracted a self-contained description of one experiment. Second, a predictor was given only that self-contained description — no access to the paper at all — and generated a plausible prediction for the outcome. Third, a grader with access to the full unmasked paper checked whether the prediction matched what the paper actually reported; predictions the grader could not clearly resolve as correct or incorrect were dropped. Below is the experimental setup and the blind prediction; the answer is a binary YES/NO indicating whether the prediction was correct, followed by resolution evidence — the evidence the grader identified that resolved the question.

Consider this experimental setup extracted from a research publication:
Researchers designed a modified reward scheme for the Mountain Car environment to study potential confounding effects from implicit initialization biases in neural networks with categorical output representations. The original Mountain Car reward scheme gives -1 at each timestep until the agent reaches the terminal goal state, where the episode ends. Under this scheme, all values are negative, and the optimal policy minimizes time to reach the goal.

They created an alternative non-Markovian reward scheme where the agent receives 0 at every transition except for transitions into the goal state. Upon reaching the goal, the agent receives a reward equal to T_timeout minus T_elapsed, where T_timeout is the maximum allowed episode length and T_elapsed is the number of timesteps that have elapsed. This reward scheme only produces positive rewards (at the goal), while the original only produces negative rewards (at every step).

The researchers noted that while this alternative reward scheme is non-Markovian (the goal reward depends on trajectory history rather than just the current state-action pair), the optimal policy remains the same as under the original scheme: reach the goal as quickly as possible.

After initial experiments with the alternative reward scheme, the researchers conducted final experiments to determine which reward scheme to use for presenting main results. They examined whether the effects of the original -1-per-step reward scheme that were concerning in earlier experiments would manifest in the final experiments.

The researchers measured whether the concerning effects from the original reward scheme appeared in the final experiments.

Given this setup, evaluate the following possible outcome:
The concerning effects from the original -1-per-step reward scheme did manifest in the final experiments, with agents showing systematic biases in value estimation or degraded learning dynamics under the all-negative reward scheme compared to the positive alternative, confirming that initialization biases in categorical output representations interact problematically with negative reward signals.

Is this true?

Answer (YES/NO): NO